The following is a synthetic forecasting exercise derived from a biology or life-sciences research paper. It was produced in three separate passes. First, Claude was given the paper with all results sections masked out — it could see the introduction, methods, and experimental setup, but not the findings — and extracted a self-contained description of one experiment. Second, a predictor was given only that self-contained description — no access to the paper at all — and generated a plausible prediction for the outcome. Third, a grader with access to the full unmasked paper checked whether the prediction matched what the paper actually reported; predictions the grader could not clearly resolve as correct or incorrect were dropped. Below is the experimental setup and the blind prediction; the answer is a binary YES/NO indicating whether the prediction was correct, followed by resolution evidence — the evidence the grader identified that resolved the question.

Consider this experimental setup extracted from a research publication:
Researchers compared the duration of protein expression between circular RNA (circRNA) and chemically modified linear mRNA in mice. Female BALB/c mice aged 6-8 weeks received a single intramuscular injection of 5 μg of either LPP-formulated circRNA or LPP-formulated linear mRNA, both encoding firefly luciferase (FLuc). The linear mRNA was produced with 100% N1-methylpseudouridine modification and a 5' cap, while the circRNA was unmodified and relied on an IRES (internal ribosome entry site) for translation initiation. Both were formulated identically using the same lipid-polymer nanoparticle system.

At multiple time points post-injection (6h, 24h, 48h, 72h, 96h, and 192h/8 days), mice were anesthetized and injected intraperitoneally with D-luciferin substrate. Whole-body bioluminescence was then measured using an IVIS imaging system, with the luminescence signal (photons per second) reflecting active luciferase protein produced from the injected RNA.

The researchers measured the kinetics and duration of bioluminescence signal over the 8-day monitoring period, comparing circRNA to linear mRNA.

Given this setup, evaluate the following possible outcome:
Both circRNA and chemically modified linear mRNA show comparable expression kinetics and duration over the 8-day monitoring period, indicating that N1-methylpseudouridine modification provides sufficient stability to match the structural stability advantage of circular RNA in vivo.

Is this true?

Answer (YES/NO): NO